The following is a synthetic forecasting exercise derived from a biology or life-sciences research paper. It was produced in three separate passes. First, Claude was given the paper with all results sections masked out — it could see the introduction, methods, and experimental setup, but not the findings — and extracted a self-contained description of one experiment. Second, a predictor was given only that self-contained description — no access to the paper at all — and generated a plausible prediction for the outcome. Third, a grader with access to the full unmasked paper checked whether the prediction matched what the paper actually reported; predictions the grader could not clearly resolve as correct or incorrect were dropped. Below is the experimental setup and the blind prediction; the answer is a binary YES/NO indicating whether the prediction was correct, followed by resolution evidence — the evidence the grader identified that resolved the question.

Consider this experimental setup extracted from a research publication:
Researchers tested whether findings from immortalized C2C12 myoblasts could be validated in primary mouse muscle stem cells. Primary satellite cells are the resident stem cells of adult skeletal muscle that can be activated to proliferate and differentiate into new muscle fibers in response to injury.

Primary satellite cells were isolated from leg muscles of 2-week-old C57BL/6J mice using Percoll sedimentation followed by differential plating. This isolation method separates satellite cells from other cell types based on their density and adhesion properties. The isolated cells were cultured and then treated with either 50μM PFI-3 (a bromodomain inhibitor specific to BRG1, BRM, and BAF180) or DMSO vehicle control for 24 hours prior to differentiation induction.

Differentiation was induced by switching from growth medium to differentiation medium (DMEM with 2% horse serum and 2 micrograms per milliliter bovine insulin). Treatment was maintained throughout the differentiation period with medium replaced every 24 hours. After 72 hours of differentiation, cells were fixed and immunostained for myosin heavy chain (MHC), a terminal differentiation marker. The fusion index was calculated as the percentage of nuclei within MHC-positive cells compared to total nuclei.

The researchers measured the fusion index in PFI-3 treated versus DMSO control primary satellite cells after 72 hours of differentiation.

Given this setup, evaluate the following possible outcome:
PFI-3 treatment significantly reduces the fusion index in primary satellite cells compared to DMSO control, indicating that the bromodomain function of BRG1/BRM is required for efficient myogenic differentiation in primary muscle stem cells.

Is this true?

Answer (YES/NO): YES